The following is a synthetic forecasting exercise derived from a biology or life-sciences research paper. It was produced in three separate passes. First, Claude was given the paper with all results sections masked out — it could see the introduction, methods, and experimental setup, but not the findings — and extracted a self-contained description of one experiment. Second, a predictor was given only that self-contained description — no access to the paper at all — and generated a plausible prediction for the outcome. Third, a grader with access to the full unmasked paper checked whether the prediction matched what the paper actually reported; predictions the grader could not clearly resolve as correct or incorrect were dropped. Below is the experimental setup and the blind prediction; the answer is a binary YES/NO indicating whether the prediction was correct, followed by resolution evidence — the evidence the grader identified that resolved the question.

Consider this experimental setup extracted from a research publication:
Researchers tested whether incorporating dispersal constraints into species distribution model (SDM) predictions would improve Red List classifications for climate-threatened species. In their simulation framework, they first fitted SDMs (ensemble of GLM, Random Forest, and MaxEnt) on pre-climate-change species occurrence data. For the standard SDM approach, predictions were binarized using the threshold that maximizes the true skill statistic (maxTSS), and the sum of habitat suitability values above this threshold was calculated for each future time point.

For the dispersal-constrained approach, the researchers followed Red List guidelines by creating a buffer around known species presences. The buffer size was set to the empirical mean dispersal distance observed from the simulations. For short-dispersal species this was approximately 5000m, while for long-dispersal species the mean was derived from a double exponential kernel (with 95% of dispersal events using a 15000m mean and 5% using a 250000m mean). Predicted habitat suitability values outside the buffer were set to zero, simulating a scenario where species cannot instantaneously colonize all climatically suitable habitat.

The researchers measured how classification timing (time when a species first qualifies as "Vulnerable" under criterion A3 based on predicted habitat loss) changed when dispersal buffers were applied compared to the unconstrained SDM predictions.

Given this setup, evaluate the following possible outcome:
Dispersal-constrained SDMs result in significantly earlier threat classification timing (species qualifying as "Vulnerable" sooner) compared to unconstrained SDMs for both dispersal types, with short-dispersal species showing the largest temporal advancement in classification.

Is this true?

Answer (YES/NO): NO